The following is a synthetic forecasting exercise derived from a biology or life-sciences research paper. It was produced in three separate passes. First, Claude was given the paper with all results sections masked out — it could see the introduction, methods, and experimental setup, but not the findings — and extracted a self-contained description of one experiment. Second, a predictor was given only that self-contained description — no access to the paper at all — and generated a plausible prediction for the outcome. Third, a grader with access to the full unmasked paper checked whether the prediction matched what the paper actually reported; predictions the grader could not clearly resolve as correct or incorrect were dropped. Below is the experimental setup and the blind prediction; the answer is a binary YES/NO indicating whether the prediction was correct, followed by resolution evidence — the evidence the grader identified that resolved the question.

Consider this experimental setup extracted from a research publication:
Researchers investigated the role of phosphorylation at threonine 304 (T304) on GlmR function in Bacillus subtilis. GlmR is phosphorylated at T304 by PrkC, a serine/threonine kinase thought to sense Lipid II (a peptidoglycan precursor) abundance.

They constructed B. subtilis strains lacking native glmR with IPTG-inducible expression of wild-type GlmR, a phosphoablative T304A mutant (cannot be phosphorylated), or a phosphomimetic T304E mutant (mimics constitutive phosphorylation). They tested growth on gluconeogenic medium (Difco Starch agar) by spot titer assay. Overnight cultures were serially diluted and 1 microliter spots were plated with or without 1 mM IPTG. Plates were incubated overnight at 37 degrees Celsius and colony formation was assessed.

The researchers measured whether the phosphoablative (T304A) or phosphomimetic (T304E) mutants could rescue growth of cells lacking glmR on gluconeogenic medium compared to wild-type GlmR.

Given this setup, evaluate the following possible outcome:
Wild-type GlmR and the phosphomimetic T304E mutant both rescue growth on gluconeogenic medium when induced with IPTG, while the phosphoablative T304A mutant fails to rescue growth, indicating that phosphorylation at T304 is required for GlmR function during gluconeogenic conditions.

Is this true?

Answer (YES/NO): NO